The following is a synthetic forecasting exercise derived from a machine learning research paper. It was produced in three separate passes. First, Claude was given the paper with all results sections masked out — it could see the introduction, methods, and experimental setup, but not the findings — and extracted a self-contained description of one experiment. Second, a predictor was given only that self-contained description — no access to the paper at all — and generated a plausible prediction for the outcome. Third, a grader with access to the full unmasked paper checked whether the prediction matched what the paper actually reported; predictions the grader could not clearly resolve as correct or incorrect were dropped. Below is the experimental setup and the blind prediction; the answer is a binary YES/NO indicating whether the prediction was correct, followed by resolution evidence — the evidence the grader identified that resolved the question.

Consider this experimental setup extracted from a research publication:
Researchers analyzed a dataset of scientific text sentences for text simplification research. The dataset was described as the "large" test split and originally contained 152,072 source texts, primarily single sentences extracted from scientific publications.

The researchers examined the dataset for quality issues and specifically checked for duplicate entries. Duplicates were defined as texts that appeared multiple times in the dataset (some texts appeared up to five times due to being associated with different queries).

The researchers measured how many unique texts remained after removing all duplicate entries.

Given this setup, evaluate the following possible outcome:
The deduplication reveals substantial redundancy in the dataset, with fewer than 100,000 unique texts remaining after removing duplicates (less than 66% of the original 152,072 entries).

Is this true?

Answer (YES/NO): NO